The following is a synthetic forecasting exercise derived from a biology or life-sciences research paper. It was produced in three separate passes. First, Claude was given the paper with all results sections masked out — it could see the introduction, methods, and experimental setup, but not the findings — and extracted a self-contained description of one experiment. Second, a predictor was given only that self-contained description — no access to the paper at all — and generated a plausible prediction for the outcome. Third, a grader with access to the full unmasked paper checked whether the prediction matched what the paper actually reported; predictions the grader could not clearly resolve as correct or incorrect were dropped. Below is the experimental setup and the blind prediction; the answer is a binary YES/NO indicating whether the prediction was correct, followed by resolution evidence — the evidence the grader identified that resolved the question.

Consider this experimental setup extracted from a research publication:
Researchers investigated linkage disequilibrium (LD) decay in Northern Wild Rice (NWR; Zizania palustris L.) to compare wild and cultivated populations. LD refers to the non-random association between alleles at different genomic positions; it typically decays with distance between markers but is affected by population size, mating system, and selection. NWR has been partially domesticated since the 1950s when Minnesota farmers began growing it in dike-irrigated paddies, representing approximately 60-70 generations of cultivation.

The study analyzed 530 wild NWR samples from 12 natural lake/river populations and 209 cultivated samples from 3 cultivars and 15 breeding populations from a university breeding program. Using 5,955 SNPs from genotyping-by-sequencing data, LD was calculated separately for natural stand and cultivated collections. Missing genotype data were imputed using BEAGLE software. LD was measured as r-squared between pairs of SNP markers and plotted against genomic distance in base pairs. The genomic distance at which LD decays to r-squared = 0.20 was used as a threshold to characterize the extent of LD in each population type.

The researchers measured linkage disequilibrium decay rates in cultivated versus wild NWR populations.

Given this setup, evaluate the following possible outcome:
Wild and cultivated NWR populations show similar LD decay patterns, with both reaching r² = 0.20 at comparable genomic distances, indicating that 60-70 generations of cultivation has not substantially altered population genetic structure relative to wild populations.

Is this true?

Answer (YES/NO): NO